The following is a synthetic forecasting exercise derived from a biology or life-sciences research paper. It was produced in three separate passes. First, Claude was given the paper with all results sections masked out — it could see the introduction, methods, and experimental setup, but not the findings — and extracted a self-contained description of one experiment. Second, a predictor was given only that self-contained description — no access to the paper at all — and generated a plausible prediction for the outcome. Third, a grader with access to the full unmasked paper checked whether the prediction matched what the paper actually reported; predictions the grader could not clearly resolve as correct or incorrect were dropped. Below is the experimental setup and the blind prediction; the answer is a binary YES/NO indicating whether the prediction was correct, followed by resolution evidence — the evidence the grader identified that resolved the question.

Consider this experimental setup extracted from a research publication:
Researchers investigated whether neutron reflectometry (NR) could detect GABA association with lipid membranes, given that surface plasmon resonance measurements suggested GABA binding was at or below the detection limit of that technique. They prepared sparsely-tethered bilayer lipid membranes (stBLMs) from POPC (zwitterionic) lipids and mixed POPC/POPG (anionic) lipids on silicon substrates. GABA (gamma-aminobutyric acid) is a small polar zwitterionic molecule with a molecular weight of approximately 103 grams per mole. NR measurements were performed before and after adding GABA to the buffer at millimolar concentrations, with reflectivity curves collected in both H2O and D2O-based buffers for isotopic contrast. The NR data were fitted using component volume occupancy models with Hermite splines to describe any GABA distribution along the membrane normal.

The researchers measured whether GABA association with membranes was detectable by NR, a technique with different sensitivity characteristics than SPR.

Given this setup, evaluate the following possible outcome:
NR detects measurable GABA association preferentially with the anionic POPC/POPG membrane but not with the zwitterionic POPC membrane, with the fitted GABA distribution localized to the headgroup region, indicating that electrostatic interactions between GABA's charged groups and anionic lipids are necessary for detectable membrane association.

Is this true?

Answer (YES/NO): NO